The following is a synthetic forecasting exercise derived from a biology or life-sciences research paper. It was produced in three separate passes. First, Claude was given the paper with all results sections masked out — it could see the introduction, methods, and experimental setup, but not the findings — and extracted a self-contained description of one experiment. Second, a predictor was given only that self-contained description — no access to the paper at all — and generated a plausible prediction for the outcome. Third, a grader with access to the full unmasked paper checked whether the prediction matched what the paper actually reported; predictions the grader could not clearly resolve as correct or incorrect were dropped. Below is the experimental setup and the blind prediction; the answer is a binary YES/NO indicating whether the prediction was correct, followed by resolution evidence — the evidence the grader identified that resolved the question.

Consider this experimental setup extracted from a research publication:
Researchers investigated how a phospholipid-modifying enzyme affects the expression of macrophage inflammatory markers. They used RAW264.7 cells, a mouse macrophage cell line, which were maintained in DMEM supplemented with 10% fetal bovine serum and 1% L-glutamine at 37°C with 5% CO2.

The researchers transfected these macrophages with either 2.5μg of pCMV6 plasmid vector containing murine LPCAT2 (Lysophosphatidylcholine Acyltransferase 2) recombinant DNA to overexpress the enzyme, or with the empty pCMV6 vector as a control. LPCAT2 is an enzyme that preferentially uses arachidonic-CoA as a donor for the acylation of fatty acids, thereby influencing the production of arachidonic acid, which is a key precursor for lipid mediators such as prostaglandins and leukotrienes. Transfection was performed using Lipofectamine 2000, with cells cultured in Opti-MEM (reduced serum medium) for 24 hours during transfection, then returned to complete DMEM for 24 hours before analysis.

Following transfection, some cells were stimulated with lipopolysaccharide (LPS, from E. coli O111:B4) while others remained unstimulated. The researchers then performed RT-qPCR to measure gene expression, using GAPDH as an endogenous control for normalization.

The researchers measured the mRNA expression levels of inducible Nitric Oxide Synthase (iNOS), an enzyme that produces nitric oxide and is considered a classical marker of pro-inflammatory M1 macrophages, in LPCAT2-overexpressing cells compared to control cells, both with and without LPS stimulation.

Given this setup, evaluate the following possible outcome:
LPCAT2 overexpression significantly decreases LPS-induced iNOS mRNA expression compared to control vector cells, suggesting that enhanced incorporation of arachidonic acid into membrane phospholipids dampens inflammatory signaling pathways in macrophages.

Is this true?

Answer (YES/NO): NO